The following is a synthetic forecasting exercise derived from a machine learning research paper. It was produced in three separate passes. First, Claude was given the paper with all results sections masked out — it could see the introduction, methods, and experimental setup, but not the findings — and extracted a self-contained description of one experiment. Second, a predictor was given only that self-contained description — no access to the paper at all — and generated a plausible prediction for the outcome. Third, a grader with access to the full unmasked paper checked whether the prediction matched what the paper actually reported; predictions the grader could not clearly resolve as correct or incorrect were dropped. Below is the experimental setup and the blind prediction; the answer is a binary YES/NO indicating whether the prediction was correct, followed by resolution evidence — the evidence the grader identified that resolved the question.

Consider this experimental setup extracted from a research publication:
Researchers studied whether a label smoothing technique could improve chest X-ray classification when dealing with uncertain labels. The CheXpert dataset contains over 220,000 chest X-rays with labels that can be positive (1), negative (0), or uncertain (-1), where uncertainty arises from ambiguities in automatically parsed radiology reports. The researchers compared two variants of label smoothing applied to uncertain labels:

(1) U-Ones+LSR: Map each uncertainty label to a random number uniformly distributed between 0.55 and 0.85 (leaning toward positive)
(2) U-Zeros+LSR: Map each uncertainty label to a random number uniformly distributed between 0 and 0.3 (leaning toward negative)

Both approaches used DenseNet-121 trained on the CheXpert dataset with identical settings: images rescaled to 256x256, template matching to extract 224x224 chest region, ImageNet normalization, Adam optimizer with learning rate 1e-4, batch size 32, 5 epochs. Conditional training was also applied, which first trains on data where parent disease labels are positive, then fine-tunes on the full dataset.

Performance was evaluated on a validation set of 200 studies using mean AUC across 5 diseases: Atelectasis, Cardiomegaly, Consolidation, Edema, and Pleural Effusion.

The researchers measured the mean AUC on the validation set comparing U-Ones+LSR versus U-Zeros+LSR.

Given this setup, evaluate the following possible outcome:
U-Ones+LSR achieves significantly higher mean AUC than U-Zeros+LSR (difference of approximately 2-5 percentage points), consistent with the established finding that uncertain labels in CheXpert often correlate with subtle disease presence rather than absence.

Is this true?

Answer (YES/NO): NO